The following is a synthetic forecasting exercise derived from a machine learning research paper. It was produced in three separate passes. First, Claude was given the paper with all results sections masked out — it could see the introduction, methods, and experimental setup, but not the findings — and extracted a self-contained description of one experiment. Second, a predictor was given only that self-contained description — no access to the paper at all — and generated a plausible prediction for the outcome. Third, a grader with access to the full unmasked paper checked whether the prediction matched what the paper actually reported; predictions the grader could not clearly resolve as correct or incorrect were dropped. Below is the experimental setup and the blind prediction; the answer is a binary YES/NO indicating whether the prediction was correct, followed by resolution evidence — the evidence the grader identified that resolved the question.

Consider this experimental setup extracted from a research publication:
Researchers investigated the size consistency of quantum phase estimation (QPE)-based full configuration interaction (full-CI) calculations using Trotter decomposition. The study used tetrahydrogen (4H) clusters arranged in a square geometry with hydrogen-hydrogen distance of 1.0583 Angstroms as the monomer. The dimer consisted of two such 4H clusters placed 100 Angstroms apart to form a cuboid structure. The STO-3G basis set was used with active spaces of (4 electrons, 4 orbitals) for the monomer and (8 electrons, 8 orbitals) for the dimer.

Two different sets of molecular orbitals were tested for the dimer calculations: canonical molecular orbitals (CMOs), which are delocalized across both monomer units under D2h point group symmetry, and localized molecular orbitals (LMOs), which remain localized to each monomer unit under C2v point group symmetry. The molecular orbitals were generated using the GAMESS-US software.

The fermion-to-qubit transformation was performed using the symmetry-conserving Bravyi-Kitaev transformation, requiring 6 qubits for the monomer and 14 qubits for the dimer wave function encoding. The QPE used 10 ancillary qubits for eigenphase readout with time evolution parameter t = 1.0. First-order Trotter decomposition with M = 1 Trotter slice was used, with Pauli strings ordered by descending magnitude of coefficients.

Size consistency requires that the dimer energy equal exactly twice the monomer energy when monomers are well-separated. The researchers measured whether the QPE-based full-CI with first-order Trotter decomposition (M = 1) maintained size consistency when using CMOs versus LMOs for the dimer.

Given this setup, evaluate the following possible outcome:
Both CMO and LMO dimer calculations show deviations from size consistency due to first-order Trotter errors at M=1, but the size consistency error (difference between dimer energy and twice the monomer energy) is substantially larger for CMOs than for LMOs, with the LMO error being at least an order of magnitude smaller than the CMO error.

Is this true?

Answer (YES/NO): NO